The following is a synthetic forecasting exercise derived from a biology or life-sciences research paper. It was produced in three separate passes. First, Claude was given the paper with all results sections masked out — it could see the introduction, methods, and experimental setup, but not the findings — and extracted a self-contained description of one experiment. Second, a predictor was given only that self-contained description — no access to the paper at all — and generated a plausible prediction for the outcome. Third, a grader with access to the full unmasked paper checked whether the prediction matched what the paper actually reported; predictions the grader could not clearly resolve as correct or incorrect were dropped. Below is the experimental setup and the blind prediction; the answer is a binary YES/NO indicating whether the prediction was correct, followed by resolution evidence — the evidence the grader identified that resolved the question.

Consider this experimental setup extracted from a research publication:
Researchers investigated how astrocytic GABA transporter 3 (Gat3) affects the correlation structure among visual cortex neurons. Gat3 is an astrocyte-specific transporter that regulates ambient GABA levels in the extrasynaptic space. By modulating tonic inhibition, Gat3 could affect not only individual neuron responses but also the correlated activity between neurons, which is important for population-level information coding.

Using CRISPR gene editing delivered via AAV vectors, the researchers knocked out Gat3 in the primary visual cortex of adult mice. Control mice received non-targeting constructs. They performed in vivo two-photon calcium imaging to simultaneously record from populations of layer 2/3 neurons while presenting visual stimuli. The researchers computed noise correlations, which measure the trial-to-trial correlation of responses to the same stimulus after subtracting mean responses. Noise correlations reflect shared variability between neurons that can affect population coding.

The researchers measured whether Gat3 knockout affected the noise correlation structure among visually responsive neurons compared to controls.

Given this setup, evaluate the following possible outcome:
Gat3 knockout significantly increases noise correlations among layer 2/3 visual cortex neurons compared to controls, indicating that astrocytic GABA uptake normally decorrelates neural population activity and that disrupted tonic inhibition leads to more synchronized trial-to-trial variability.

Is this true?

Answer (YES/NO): NO